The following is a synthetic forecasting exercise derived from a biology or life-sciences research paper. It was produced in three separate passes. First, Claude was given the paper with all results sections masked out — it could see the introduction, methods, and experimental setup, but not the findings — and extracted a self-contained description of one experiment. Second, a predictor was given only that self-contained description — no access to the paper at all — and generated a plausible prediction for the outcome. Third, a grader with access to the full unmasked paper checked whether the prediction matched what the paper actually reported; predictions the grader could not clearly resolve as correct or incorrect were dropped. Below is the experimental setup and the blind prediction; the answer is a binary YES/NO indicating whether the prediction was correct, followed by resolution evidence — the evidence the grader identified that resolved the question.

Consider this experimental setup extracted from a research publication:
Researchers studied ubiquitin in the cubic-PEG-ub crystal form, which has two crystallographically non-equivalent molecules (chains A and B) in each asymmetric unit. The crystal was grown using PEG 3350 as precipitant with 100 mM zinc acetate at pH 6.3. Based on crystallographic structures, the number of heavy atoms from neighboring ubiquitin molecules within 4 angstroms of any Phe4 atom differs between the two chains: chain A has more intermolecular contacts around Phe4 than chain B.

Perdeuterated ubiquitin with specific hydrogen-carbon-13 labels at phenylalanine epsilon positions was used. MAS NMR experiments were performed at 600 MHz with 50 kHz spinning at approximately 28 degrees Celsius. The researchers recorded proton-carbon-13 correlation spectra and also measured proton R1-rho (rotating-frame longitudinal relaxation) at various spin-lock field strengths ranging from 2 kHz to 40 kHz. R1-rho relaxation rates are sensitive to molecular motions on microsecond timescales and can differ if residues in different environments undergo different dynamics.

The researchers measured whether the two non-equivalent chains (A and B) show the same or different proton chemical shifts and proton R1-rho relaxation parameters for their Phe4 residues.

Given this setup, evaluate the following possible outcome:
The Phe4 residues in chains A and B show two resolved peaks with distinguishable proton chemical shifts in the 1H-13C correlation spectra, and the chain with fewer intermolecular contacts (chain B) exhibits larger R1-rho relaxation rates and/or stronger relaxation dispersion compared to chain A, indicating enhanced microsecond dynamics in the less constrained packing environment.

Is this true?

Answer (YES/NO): NO